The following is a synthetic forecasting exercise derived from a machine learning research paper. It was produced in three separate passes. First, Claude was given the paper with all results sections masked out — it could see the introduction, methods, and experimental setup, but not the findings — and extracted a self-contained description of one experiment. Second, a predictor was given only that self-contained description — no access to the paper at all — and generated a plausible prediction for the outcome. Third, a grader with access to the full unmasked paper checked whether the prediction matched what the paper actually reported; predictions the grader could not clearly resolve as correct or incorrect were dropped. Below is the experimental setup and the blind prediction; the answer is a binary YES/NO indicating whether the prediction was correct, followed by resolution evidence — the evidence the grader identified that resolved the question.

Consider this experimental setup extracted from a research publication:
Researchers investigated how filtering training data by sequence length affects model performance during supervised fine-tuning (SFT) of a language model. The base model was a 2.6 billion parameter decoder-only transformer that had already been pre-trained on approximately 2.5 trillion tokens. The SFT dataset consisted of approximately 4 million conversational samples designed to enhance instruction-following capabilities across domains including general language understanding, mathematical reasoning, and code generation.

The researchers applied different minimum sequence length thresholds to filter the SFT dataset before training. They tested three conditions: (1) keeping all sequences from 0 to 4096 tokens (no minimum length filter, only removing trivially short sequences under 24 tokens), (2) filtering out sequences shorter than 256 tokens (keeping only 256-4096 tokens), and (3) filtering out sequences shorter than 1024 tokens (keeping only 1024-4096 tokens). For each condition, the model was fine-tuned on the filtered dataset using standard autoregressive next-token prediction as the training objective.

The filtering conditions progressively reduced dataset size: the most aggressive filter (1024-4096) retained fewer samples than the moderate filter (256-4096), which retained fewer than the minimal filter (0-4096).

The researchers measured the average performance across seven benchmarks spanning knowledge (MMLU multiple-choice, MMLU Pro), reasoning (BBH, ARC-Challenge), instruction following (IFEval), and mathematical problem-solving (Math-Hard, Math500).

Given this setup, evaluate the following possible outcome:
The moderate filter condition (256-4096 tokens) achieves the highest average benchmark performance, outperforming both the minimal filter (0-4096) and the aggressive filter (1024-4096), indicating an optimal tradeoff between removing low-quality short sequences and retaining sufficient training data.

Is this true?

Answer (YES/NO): YES